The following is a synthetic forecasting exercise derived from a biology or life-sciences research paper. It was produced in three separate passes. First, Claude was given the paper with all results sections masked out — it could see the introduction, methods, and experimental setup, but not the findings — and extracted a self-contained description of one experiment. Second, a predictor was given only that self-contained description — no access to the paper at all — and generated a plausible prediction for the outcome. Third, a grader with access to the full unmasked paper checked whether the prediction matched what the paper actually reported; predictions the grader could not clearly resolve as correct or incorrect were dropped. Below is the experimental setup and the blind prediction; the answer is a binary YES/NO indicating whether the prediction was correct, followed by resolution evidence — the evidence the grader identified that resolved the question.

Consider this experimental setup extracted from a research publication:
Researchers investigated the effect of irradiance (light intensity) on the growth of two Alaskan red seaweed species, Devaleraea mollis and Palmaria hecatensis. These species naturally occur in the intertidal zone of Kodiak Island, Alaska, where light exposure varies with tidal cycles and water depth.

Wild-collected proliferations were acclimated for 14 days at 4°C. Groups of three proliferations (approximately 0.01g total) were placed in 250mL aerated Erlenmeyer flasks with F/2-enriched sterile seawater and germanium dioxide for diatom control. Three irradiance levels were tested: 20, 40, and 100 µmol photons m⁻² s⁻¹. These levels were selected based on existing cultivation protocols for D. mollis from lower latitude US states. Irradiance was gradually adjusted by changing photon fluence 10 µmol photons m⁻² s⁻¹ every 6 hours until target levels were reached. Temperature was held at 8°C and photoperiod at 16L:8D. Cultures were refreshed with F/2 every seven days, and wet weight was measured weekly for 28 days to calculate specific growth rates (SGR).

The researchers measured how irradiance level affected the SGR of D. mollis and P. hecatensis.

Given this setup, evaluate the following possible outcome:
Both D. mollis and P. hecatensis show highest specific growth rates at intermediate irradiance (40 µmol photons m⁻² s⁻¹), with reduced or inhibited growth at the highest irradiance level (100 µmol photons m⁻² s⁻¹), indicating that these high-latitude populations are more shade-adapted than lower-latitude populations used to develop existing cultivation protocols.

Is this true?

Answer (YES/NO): NO